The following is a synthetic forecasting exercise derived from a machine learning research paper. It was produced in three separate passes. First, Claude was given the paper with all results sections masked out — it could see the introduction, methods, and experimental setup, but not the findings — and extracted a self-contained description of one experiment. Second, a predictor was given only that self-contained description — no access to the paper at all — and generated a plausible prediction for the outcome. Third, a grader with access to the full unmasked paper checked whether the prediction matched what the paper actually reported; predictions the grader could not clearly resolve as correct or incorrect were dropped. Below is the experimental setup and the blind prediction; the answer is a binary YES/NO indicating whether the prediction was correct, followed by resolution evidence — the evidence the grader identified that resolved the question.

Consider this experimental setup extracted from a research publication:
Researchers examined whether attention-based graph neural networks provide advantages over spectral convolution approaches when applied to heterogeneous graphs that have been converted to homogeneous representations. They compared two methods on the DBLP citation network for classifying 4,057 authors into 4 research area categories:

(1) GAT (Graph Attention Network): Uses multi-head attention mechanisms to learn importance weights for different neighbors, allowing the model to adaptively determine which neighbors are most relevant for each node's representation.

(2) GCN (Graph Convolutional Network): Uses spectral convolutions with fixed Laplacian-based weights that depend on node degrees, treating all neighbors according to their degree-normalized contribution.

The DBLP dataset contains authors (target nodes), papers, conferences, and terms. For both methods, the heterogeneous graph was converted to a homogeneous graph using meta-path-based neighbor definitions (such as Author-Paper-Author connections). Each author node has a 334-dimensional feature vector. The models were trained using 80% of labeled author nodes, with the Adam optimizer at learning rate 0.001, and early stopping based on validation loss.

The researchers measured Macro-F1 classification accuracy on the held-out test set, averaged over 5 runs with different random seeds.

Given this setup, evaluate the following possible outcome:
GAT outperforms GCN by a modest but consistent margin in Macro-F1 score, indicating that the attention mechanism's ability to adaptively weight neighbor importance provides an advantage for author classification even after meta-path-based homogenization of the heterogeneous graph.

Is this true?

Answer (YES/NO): NO